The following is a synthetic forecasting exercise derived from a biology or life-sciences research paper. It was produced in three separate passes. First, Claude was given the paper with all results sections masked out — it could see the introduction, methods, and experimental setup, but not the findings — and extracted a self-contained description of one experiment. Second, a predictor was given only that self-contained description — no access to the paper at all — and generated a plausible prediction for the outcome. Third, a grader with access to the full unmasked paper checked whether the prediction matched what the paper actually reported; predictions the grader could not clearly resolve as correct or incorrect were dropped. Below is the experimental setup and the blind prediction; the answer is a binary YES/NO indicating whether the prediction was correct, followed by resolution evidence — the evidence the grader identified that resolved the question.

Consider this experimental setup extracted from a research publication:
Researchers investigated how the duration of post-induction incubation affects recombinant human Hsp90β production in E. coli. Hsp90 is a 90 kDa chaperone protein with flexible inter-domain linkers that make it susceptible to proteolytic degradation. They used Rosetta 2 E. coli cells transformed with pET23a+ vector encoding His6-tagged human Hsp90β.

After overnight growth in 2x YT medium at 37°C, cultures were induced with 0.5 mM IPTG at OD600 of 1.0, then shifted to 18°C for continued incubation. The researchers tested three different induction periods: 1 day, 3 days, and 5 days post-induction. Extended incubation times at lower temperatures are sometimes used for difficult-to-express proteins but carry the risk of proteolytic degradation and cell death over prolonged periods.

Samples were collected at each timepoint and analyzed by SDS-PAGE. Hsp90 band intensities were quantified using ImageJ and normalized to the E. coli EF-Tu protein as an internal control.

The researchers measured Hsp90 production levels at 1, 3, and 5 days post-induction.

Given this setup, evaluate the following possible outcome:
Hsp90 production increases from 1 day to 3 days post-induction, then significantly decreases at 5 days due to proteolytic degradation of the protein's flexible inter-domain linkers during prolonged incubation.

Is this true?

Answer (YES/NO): NO